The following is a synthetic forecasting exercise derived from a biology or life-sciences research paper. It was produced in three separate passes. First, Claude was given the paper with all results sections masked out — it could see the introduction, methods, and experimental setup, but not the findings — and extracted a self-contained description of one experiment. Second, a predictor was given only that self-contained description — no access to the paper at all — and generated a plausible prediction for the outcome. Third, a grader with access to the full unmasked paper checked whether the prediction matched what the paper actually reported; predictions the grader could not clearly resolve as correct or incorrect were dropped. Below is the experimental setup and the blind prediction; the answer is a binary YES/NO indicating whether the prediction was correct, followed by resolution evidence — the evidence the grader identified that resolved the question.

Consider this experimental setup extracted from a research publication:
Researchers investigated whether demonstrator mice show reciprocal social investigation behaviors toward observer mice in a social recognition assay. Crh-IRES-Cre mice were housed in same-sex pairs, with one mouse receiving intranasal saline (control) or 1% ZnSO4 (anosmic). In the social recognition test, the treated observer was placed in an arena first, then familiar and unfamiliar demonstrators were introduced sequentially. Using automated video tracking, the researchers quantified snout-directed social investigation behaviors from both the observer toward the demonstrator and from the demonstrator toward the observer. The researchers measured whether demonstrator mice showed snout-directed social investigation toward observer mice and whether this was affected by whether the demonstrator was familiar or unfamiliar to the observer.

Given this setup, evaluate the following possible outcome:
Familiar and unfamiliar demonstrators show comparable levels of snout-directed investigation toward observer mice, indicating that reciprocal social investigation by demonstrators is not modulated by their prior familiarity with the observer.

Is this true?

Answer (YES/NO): YES